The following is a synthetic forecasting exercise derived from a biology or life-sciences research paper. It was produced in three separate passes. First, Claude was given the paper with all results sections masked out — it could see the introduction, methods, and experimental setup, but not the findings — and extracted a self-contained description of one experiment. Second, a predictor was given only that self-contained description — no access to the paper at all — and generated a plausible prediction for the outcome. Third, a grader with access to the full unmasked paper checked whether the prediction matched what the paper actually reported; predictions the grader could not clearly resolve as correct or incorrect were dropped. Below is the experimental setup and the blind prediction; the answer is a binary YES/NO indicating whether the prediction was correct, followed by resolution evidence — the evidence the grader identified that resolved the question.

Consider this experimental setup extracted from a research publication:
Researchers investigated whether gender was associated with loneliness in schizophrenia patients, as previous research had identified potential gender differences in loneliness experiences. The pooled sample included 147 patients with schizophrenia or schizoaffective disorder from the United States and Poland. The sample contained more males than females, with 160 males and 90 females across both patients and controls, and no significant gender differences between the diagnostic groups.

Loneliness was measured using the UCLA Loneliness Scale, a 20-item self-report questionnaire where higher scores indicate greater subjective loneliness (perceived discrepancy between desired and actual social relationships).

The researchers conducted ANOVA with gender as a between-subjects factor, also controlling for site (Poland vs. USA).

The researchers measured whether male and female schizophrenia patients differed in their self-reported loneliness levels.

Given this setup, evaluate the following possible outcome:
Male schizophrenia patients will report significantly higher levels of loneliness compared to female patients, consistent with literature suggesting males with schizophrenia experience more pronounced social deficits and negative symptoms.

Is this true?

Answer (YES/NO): NO